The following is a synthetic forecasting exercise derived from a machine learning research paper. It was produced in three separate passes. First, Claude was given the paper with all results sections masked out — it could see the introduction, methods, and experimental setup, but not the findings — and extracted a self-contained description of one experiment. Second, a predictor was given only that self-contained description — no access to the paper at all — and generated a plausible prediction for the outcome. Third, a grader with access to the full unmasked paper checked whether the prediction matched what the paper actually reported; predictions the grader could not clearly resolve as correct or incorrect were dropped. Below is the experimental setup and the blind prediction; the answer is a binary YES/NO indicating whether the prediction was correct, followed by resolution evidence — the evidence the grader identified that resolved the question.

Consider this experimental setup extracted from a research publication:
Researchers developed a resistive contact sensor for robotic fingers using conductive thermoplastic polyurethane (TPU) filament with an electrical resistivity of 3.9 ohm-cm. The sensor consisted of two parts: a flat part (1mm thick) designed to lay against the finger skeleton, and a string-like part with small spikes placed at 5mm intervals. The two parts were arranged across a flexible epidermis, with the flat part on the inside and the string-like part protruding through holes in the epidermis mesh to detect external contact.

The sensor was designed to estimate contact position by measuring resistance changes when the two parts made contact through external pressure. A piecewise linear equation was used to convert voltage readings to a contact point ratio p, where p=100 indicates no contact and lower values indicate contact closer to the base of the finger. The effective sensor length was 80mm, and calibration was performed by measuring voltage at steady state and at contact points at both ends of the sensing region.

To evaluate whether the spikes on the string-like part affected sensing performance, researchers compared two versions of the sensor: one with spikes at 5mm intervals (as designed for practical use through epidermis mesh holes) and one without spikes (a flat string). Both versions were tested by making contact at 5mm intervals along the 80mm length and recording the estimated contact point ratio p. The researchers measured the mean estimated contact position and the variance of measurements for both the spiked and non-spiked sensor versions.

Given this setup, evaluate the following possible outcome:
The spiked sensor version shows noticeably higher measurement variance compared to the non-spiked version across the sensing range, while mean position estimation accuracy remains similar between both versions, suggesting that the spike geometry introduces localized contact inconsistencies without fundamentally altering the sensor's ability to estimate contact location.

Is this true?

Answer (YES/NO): YES